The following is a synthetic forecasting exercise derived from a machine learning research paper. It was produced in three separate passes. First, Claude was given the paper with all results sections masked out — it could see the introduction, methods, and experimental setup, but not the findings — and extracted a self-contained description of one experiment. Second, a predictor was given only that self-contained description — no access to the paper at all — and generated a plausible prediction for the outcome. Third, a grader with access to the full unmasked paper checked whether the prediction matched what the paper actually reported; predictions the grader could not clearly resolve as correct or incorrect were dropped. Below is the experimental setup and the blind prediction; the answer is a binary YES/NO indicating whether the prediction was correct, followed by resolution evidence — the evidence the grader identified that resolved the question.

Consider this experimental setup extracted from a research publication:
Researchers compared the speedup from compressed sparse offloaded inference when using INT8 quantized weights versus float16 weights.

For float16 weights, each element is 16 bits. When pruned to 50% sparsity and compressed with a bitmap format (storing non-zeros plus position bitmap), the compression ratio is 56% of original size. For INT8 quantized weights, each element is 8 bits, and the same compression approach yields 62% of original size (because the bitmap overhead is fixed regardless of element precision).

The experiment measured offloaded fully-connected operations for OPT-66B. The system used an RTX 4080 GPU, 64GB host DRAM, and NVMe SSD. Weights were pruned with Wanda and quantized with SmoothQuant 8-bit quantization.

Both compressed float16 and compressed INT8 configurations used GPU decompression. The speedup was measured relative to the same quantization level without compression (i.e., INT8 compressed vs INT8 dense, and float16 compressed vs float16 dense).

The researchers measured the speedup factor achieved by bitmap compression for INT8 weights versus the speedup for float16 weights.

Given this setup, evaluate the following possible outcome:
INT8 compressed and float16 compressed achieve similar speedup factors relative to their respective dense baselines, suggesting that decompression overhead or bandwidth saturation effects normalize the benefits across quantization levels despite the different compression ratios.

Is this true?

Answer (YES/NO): NO